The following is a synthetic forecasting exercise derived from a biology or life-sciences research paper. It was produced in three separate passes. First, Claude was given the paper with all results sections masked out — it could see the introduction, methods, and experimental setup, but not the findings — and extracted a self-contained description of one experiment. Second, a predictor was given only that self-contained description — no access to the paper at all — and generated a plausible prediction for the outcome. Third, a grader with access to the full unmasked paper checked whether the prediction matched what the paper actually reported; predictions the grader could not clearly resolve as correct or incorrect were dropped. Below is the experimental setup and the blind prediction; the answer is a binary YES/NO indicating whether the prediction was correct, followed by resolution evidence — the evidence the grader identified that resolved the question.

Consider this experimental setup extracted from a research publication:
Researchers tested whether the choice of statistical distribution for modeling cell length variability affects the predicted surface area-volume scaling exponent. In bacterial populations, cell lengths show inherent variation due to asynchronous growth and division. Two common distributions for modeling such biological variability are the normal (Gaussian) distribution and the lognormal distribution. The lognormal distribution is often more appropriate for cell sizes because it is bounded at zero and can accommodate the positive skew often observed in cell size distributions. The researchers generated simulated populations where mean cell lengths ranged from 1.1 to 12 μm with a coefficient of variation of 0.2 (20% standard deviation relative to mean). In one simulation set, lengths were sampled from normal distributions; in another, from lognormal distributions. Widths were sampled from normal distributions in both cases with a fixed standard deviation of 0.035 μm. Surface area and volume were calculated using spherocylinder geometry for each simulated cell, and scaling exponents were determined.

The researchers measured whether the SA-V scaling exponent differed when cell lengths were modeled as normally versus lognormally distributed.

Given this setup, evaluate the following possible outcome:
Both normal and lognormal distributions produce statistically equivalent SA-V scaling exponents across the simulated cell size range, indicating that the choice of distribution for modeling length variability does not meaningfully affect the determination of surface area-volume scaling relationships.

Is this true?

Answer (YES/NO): YES